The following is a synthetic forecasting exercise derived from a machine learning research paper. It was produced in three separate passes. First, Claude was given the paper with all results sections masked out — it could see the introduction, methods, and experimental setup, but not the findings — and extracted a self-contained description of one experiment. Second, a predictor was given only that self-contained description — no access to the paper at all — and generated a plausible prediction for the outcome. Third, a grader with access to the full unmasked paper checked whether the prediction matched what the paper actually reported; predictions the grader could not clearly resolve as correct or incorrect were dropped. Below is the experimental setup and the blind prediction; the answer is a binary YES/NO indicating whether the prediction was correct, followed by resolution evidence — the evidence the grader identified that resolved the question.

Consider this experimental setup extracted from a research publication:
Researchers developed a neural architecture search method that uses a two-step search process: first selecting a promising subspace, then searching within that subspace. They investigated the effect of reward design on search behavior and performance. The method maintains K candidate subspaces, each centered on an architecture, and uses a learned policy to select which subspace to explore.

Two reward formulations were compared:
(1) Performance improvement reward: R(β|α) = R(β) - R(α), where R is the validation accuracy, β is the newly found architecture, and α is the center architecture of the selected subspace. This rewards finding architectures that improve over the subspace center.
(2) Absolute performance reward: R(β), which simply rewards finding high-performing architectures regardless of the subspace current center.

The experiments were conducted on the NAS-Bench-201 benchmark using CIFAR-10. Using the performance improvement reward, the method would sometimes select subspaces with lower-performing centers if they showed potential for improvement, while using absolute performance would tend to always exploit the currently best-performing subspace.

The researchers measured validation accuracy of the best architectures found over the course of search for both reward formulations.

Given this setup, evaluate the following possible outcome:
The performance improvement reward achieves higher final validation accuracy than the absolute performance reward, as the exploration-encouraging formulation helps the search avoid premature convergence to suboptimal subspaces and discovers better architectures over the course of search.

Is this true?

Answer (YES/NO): YES